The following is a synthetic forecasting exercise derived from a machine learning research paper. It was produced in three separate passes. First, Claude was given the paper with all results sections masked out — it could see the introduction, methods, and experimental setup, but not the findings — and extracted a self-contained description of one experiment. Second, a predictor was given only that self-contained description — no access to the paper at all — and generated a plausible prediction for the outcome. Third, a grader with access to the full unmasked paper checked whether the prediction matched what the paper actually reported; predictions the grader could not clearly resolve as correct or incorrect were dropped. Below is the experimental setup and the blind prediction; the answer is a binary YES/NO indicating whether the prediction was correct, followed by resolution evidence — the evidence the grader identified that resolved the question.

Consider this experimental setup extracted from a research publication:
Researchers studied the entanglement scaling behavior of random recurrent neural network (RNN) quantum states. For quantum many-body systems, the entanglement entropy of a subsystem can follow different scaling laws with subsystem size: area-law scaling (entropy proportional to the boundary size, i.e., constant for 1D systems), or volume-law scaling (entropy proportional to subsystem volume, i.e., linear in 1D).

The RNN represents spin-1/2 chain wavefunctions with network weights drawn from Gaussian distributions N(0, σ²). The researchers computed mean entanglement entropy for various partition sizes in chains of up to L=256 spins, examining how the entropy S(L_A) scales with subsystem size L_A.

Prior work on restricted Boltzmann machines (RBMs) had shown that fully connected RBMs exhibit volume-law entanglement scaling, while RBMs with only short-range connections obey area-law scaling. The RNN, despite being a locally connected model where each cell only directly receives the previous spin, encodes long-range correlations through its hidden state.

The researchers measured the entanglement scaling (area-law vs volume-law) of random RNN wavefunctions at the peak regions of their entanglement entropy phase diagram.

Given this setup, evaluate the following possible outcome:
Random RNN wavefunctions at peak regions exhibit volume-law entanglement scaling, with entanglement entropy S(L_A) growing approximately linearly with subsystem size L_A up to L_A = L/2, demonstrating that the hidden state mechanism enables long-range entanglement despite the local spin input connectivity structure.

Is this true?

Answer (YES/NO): NO